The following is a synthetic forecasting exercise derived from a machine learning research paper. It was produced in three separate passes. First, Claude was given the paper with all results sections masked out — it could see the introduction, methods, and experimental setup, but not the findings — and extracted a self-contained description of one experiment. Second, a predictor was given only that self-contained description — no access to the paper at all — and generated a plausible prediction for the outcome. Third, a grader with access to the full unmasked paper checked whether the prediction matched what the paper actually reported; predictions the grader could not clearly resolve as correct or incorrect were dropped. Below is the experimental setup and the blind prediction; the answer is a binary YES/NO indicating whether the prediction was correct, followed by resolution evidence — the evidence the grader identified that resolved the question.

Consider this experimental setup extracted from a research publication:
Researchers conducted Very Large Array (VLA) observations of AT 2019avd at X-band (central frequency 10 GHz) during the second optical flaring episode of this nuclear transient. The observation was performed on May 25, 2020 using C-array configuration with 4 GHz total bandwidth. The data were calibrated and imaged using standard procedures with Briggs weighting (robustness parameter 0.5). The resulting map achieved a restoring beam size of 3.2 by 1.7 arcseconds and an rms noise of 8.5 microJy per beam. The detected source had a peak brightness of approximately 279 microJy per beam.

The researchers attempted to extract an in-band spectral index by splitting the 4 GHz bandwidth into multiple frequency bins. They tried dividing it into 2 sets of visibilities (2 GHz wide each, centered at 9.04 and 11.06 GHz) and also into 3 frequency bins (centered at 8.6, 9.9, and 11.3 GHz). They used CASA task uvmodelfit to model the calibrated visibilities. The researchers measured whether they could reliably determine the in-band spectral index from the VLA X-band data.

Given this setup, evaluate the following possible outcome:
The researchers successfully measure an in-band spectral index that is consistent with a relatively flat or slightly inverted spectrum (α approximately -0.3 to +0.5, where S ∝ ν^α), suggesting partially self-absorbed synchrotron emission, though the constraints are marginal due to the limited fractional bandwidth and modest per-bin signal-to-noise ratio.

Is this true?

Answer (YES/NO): NO